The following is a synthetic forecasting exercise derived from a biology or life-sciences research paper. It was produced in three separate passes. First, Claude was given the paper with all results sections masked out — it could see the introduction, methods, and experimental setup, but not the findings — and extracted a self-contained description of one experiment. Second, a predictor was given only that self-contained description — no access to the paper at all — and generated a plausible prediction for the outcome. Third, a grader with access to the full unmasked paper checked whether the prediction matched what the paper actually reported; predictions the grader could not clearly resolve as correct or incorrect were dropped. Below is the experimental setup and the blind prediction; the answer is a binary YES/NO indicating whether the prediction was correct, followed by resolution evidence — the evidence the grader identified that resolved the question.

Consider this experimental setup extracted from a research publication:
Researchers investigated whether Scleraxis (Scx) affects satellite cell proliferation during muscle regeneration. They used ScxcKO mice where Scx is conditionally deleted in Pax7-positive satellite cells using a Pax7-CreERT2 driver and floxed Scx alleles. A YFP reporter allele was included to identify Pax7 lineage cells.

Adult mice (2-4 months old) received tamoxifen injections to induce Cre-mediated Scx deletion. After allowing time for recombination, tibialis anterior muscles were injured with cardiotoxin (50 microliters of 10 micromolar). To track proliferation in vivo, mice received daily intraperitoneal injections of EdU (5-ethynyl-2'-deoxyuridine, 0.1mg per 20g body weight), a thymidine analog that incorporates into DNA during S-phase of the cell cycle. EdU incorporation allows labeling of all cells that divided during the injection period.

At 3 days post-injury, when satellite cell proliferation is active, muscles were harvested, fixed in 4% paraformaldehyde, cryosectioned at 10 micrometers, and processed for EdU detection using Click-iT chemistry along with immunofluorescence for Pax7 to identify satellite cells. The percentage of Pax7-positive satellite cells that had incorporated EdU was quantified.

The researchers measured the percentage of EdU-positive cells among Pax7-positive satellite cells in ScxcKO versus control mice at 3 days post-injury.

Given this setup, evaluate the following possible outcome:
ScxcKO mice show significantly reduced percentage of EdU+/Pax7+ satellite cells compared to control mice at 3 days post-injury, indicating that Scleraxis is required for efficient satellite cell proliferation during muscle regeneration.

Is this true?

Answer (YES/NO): YES